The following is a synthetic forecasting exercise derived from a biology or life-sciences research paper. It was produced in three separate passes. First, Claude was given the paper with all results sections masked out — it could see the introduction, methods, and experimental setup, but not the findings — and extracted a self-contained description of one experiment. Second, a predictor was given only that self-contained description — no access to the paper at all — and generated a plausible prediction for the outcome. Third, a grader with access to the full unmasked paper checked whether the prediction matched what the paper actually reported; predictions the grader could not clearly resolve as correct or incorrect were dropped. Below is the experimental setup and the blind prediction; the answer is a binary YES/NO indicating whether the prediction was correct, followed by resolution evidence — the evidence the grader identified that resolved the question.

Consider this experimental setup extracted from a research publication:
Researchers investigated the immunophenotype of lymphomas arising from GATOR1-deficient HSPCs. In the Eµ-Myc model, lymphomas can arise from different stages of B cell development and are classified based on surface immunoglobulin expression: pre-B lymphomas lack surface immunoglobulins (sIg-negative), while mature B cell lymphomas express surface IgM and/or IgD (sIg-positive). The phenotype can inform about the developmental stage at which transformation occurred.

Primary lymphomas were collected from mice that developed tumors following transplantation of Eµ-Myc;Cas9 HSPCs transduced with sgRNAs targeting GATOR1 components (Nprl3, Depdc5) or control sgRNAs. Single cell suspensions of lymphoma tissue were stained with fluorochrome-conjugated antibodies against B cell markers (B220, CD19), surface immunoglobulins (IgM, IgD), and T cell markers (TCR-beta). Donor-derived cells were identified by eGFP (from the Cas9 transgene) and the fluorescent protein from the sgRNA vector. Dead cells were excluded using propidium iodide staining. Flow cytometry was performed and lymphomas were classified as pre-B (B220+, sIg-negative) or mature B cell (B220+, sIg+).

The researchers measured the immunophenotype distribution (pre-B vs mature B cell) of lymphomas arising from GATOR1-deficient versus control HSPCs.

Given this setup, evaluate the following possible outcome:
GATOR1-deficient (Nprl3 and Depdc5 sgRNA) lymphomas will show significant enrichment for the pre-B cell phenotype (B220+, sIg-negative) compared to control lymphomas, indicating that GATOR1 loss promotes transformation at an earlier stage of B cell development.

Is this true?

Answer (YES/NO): NO